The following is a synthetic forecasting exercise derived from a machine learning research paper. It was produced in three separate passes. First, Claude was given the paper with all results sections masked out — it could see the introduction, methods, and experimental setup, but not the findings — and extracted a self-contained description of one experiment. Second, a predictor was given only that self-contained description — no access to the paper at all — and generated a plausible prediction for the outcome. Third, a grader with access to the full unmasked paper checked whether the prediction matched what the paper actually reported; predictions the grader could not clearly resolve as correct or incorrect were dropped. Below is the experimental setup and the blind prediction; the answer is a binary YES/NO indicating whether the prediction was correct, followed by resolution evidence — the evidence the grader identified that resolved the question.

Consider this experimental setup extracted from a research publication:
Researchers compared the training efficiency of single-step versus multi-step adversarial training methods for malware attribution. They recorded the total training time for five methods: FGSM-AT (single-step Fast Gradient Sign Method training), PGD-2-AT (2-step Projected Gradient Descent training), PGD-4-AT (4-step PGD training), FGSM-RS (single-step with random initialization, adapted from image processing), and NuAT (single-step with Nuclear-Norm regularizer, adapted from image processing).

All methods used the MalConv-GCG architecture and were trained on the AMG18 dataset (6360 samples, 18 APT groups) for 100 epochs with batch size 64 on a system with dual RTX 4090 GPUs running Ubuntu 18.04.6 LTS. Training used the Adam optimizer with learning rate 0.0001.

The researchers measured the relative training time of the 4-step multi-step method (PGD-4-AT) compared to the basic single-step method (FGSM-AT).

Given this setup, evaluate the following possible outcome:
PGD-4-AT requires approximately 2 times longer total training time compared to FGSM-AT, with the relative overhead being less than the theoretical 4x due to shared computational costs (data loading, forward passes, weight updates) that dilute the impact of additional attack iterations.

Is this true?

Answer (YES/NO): NO